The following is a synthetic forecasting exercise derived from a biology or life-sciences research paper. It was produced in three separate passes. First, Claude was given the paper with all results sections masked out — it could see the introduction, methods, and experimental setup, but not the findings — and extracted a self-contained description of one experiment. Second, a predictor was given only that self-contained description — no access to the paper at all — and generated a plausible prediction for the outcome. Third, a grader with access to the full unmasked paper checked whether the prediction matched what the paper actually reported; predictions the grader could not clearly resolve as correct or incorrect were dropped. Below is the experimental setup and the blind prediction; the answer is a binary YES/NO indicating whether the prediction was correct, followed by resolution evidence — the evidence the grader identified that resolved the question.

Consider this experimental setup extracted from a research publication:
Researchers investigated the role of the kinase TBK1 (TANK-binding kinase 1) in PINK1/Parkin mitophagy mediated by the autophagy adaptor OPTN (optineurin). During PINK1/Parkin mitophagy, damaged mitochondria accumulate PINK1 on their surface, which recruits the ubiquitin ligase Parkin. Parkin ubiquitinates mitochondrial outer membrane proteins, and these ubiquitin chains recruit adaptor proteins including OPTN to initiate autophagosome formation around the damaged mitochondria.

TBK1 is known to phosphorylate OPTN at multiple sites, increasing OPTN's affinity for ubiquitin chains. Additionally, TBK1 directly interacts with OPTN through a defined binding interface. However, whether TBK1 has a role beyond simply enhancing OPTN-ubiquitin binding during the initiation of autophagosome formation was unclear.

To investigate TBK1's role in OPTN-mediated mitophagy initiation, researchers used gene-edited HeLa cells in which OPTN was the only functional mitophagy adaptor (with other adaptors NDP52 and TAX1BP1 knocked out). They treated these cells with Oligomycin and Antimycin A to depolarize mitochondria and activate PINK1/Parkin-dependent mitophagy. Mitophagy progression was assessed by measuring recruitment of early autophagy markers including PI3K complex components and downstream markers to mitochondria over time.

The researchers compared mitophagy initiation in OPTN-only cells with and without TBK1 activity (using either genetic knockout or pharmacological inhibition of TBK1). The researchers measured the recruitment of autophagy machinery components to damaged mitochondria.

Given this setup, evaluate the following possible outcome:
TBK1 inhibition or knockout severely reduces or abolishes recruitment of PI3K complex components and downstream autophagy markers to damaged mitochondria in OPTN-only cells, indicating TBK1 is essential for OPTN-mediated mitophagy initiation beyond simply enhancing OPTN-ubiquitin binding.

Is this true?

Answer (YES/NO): YES